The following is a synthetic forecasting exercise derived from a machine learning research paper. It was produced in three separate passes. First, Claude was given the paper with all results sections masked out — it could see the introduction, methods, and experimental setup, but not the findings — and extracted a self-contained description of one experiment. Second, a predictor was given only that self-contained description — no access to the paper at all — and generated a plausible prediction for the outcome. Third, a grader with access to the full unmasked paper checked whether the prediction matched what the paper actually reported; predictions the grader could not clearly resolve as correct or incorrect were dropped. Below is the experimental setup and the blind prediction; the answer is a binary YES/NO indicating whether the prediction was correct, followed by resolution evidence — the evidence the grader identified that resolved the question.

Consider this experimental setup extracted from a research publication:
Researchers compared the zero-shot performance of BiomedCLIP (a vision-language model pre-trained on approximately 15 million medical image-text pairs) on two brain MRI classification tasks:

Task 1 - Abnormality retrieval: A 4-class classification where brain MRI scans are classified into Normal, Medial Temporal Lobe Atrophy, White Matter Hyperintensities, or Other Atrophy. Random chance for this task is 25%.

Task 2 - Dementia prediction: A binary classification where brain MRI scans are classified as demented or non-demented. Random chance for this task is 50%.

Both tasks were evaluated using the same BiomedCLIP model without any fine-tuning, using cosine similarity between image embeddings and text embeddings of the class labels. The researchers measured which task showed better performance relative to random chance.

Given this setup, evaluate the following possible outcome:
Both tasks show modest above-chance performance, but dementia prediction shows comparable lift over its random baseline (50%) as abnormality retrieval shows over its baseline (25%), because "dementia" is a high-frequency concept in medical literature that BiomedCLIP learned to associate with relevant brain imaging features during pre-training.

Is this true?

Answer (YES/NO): NO